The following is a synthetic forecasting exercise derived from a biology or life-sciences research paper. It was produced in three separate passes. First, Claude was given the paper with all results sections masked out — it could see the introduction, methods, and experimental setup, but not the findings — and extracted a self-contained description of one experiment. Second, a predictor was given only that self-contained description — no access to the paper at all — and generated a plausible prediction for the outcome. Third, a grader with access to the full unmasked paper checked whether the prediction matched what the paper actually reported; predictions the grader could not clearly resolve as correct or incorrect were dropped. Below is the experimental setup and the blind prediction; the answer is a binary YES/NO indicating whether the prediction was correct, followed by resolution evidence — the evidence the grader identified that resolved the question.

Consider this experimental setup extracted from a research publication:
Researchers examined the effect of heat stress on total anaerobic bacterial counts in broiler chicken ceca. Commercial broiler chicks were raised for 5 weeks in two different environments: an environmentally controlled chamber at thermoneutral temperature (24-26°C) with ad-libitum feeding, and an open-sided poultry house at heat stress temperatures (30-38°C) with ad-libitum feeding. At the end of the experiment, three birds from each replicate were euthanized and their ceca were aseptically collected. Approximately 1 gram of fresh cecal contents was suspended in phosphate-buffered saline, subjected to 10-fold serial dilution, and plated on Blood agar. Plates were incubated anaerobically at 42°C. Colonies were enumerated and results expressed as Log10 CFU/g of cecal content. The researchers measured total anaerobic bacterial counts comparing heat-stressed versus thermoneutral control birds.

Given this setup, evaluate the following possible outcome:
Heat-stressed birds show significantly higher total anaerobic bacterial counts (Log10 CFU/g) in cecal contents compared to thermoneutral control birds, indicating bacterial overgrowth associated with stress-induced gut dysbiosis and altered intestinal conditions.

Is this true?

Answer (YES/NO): YES